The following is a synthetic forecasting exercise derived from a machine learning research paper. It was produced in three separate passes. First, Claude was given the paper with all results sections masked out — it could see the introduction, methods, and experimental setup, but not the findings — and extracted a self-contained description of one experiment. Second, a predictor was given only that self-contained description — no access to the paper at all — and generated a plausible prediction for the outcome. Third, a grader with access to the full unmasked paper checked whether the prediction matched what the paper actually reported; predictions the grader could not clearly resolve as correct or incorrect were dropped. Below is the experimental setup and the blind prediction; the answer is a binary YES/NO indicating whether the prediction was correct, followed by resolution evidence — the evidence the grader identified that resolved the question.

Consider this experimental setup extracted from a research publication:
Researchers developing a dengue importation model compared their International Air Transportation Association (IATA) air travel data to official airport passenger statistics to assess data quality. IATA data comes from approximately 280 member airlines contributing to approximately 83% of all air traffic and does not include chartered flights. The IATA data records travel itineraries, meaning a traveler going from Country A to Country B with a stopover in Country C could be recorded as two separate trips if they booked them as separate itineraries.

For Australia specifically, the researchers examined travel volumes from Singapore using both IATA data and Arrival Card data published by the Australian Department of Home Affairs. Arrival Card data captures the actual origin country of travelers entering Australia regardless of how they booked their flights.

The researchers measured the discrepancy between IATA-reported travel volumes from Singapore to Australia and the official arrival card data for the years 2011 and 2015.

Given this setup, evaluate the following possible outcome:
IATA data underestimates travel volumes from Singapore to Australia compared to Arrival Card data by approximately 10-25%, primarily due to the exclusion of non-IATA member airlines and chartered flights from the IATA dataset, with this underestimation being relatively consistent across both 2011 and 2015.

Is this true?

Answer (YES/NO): NO